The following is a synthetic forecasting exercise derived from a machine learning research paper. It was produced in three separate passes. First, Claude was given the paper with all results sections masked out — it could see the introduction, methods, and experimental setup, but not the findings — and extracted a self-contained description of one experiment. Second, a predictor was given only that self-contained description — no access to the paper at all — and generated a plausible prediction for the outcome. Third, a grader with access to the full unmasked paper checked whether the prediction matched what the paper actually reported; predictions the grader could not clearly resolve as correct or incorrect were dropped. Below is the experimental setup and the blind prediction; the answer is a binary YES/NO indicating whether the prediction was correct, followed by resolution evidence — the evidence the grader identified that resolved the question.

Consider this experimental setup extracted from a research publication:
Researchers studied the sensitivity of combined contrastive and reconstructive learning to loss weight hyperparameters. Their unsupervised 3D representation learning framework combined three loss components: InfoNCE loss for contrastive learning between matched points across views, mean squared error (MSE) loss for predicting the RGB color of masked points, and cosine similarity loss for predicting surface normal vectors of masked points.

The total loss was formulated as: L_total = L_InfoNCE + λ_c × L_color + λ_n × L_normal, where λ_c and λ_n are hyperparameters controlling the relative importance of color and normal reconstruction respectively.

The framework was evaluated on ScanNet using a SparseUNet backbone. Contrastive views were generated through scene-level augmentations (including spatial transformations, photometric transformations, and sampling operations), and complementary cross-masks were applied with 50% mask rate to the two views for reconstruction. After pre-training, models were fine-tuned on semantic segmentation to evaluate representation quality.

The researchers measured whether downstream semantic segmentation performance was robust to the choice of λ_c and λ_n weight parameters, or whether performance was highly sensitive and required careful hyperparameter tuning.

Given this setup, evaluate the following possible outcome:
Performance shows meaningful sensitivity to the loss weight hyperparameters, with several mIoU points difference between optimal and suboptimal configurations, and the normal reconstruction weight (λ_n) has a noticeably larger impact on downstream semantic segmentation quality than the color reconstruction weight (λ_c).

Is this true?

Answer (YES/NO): NO